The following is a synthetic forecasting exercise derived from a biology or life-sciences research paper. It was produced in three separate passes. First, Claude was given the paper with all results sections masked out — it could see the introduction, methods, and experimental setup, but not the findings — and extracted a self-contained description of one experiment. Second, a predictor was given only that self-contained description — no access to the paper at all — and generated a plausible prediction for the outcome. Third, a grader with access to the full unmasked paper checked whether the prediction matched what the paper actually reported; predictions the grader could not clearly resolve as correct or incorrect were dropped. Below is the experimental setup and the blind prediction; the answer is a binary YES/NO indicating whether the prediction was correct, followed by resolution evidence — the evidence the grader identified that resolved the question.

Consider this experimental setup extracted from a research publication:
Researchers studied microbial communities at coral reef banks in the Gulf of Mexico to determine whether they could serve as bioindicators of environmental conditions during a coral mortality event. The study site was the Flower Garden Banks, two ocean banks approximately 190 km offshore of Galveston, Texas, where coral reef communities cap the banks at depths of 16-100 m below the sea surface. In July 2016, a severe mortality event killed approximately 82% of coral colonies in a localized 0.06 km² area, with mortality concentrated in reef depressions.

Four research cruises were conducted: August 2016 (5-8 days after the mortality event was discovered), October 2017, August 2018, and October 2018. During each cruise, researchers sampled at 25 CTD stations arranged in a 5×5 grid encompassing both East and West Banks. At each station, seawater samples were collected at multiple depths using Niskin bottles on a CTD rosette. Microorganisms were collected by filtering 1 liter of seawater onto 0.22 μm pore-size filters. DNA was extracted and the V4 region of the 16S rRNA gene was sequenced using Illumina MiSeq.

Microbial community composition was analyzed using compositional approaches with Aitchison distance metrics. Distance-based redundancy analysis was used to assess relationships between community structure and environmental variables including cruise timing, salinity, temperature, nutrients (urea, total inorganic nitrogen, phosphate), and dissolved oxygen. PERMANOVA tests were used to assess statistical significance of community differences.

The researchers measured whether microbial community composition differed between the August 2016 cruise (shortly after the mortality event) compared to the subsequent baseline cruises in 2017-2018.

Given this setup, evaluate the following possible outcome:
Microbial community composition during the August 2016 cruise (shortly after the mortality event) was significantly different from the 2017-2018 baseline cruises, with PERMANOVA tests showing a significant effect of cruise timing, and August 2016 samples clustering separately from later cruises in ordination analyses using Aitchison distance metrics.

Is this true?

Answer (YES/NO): YES